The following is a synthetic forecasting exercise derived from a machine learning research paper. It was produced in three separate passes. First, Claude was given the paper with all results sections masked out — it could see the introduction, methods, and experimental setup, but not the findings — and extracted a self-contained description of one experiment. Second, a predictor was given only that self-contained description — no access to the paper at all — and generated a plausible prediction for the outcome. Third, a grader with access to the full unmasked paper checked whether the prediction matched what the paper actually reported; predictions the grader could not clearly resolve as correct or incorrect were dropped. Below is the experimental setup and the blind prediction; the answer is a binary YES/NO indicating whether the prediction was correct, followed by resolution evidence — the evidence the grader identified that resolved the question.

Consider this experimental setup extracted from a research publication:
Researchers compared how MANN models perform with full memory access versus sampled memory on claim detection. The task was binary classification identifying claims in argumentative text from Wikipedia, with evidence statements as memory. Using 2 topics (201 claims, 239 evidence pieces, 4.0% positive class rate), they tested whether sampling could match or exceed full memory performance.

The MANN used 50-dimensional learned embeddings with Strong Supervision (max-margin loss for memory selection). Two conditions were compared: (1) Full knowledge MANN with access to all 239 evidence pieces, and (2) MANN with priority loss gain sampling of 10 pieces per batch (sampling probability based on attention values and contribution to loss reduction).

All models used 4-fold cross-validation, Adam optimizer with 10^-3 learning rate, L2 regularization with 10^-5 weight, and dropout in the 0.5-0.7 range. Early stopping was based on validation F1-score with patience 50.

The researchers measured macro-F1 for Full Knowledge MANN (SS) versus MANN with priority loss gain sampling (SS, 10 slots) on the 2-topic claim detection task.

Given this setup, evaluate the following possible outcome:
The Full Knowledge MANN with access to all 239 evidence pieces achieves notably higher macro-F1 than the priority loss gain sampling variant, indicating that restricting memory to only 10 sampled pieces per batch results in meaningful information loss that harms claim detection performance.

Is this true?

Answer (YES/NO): NO